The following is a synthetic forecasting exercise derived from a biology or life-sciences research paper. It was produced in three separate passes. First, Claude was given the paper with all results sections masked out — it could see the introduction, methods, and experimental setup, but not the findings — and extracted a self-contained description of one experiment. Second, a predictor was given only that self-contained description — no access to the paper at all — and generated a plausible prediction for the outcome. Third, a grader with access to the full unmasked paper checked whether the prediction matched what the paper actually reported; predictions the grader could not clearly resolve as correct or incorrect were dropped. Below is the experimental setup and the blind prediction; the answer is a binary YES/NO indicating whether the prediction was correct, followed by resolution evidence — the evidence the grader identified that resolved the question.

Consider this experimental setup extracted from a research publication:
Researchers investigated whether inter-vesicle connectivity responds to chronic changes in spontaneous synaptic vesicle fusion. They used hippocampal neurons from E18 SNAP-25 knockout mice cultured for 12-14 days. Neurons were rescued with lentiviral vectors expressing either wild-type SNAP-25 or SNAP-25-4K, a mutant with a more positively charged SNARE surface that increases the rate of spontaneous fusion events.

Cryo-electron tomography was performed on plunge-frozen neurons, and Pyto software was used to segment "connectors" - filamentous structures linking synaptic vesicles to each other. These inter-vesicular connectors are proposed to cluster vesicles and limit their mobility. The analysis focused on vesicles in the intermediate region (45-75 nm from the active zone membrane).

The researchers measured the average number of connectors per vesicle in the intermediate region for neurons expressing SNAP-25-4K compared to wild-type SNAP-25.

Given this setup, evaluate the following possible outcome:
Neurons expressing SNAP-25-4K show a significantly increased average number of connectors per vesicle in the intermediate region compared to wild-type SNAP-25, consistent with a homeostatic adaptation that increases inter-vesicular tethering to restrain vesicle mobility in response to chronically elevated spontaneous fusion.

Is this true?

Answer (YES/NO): NO